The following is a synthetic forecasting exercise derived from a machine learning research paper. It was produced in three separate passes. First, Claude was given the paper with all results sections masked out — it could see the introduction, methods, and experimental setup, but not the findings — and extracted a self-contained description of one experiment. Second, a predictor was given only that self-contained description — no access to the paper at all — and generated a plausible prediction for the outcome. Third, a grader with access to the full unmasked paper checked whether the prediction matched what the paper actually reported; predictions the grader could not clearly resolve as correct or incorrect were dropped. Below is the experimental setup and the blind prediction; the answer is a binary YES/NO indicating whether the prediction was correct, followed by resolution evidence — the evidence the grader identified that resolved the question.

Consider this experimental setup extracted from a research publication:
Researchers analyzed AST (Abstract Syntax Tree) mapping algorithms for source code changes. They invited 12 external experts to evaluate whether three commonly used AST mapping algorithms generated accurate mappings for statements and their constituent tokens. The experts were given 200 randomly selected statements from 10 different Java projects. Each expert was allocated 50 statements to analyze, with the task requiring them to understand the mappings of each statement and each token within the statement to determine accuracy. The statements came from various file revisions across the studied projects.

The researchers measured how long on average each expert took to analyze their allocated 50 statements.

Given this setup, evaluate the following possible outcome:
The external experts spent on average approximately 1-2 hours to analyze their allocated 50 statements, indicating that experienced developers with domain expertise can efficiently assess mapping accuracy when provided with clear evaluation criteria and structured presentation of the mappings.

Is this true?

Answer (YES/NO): YES